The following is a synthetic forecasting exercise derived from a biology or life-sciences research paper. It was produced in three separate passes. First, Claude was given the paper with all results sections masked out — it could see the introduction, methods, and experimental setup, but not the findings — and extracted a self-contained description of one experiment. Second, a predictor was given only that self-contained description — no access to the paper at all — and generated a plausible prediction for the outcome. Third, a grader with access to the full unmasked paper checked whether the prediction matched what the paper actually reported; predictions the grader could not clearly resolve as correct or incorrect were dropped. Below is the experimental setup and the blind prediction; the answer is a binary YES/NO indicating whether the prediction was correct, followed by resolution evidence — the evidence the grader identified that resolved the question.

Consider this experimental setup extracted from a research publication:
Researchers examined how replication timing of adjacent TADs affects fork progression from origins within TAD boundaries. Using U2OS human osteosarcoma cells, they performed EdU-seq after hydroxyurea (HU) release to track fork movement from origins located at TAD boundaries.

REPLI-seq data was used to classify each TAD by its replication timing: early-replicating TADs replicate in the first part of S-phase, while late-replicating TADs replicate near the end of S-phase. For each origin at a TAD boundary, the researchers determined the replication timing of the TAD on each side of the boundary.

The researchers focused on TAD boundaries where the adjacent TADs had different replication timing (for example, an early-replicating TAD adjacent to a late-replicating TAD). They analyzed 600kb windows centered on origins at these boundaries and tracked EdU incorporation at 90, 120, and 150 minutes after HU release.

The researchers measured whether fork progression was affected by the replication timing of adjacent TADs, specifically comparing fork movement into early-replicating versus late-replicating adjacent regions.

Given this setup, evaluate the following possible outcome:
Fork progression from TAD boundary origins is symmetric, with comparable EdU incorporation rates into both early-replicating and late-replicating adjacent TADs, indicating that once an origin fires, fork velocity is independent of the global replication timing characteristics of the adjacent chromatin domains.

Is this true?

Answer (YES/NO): NO